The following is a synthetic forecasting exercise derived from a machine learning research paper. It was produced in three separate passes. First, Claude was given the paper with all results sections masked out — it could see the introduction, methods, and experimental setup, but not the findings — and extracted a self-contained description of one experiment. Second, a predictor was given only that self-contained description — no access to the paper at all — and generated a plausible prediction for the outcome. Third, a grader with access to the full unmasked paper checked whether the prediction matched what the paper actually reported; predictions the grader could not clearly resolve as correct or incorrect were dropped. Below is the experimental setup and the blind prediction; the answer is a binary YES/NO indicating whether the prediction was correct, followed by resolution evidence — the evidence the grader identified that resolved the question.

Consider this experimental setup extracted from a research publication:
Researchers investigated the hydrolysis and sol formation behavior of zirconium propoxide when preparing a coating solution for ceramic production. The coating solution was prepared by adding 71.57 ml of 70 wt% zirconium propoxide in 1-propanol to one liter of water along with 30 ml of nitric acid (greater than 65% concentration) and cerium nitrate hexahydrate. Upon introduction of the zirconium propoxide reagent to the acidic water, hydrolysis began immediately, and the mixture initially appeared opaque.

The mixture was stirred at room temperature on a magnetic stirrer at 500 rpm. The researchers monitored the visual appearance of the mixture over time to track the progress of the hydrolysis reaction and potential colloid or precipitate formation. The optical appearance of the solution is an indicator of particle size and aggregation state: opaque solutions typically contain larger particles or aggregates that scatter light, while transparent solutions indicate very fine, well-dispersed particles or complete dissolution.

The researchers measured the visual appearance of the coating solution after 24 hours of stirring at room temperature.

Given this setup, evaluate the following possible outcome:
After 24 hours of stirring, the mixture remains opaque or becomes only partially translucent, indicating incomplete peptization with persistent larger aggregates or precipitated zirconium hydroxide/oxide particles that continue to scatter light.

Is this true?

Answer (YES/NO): NO